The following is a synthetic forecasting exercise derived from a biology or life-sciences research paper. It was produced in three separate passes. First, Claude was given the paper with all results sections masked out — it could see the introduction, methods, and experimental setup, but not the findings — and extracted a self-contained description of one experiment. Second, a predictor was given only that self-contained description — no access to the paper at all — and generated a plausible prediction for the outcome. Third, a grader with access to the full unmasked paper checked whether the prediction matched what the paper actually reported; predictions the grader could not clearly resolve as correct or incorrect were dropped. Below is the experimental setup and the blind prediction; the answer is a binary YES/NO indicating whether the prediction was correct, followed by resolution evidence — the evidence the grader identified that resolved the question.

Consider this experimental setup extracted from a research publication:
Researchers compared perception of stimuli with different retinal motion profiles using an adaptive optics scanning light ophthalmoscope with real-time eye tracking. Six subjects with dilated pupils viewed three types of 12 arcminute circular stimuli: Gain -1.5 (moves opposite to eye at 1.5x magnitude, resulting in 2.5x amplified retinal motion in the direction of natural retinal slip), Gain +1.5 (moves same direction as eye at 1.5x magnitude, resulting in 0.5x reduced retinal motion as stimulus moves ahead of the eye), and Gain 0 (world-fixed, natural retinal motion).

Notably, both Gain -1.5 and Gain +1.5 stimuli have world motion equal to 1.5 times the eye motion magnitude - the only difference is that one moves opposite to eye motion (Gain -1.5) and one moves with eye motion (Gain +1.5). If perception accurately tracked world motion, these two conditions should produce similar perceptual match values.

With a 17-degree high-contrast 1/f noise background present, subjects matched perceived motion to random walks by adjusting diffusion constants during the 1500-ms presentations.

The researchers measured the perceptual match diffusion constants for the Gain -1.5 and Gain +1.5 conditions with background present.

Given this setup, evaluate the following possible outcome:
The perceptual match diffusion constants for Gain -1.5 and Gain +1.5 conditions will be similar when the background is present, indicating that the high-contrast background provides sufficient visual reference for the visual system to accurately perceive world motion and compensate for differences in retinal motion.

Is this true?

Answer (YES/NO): NO